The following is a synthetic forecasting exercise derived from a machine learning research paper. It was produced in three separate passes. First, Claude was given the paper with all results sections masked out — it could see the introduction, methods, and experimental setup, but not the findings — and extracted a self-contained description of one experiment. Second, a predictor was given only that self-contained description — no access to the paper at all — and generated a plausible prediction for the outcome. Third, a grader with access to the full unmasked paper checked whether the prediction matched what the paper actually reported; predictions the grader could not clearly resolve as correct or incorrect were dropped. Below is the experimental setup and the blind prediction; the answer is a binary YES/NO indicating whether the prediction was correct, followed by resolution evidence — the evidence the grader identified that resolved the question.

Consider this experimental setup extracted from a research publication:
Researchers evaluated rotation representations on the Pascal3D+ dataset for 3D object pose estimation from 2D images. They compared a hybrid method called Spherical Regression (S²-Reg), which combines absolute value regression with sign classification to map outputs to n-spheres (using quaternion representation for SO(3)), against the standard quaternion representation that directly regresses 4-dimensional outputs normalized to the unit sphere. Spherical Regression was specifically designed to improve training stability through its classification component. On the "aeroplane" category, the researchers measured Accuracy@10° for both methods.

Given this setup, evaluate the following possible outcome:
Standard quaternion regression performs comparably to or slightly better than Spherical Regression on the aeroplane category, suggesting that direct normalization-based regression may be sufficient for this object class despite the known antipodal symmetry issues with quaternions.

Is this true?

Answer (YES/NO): NO